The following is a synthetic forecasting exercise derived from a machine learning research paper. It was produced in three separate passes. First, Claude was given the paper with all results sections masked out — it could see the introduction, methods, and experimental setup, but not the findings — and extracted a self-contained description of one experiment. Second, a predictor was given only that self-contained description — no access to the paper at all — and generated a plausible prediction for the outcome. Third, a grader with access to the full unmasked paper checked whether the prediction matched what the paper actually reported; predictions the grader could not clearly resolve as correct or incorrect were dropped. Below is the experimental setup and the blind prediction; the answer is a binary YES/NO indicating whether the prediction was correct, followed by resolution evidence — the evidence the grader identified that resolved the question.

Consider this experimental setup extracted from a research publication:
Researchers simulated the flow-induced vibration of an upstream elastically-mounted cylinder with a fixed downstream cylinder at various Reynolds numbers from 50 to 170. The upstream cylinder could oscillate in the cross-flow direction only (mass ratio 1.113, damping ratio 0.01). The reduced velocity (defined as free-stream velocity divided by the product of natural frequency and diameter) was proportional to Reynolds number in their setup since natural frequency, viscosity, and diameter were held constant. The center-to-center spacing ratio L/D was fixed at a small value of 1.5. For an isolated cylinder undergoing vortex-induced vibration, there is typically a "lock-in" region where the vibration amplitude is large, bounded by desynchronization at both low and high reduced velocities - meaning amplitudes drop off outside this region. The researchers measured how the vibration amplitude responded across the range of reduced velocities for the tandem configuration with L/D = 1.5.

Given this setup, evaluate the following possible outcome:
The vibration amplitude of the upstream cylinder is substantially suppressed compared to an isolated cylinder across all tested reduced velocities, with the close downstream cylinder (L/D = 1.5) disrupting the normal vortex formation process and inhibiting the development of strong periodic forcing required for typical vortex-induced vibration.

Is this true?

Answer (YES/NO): NO